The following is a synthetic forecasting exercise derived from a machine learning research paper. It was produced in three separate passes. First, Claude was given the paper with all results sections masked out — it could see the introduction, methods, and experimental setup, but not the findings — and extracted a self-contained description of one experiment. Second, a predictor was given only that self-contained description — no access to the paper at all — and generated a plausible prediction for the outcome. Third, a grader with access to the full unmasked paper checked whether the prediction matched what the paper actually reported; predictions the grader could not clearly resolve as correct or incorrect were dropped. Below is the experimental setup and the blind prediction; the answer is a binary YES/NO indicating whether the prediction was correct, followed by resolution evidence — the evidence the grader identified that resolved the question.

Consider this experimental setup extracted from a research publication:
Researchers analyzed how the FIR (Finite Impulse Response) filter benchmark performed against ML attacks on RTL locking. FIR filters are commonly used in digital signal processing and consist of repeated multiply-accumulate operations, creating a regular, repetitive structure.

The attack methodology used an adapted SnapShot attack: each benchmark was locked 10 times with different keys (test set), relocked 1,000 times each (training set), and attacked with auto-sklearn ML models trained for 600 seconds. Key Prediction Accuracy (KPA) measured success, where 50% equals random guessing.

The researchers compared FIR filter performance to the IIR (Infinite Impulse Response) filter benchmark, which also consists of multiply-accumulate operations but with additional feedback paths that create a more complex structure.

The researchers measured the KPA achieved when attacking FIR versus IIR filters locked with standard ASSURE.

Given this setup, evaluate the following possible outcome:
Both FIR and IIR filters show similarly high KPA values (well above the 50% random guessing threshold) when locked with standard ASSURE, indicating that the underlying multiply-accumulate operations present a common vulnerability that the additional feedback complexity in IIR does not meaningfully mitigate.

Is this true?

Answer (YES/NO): YES